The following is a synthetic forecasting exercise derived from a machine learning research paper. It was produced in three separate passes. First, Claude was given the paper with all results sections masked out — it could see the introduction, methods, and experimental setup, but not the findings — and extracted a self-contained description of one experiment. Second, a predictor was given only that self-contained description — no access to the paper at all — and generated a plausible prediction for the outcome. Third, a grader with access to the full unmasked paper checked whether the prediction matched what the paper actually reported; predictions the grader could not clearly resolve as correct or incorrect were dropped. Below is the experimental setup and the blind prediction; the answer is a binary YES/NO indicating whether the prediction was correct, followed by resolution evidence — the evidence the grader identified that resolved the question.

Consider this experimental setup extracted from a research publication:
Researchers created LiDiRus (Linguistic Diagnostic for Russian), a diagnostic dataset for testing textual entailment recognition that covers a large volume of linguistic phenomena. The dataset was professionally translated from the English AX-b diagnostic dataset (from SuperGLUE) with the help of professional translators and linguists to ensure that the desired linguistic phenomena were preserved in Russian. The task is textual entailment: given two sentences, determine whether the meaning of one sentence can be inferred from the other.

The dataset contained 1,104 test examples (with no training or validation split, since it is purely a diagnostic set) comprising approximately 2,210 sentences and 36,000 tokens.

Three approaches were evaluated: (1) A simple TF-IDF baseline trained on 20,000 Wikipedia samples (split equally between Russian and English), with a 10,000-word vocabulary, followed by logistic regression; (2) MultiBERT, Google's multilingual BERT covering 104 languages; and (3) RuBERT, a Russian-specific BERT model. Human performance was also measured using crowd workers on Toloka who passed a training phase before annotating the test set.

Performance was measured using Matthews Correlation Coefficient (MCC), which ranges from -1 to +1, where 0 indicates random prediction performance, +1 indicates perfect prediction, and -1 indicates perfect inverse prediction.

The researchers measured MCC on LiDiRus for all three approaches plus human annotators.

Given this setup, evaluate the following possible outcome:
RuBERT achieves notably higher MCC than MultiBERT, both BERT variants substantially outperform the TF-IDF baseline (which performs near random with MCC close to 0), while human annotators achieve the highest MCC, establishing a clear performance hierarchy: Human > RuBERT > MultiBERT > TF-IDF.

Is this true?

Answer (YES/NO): NO